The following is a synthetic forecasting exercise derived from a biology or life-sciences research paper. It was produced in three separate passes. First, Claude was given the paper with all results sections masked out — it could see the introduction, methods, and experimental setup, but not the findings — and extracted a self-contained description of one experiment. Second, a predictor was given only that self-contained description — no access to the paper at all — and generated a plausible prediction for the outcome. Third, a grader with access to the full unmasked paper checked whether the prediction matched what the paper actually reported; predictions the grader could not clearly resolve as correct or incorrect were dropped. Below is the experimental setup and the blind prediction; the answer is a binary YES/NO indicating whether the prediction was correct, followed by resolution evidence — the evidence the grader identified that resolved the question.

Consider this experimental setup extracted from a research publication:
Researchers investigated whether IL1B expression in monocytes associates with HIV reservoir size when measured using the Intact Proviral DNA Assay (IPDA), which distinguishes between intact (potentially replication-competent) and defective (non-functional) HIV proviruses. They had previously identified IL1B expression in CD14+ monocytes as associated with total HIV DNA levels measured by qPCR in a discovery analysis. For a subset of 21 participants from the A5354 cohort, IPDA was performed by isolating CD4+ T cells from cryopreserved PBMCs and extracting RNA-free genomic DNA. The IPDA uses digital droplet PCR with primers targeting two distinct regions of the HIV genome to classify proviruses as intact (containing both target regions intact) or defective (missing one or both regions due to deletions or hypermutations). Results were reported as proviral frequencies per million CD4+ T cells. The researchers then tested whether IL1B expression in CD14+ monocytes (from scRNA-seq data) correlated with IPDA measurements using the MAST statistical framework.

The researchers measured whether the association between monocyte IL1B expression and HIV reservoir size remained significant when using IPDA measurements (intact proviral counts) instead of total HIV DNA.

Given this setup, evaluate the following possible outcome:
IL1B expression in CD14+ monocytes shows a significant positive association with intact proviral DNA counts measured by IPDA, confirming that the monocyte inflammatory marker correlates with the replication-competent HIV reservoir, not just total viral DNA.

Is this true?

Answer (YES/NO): NO